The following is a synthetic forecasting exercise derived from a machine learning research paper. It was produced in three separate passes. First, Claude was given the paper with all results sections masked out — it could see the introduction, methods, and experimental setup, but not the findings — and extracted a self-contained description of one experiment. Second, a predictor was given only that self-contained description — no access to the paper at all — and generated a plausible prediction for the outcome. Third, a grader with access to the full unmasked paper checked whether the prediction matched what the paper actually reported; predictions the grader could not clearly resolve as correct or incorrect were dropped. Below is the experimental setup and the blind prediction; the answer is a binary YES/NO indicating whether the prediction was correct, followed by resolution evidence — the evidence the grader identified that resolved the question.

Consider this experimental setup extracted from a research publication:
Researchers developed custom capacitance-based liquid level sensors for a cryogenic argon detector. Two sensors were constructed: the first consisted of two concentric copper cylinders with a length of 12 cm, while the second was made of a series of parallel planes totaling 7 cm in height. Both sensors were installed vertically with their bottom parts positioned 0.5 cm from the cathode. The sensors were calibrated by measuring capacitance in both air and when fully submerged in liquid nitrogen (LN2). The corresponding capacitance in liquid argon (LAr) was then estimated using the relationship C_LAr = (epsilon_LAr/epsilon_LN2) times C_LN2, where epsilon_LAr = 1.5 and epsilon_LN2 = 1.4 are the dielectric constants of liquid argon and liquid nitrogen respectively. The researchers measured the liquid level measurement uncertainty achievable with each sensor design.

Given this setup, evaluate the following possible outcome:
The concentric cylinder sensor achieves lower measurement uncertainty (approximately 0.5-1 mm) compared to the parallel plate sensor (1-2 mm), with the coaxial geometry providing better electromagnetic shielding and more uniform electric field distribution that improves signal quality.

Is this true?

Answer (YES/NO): NO